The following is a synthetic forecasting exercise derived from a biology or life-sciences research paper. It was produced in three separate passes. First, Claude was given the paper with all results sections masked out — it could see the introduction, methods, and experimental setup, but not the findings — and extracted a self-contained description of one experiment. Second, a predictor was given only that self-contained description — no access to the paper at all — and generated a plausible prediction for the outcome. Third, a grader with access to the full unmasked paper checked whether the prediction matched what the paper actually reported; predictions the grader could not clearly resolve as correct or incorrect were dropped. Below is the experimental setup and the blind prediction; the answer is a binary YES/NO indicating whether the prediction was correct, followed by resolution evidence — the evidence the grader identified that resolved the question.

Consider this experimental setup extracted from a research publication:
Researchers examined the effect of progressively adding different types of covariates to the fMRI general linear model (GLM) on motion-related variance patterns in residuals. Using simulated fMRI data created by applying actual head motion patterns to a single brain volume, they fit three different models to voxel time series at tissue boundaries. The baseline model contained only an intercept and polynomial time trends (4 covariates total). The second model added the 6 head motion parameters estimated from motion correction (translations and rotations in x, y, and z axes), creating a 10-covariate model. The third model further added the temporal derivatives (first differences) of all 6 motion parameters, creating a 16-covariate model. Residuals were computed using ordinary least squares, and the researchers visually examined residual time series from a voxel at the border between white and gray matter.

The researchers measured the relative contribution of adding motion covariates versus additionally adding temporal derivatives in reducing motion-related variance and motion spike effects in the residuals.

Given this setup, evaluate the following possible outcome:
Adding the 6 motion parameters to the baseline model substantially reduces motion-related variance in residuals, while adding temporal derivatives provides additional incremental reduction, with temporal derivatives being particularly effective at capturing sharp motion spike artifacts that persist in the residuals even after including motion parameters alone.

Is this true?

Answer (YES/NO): YES